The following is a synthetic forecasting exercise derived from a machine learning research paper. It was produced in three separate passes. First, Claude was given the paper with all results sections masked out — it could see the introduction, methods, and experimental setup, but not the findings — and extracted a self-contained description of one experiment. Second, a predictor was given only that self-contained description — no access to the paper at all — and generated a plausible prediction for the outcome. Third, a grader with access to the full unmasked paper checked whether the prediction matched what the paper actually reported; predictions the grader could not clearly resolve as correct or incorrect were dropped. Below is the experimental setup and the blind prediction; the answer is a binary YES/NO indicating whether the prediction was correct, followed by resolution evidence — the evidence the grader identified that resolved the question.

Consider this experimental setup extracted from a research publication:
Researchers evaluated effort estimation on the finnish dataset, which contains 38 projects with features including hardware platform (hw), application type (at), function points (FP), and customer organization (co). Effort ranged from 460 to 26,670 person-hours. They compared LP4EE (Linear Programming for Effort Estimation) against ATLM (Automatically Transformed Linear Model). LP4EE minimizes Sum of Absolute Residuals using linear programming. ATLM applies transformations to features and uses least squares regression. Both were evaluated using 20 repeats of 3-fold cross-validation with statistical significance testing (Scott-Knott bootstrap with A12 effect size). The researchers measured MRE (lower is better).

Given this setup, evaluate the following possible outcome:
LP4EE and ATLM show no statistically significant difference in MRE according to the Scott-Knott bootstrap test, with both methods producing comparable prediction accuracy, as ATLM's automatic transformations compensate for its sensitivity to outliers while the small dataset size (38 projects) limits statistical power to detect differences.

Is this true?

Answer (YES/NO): NO